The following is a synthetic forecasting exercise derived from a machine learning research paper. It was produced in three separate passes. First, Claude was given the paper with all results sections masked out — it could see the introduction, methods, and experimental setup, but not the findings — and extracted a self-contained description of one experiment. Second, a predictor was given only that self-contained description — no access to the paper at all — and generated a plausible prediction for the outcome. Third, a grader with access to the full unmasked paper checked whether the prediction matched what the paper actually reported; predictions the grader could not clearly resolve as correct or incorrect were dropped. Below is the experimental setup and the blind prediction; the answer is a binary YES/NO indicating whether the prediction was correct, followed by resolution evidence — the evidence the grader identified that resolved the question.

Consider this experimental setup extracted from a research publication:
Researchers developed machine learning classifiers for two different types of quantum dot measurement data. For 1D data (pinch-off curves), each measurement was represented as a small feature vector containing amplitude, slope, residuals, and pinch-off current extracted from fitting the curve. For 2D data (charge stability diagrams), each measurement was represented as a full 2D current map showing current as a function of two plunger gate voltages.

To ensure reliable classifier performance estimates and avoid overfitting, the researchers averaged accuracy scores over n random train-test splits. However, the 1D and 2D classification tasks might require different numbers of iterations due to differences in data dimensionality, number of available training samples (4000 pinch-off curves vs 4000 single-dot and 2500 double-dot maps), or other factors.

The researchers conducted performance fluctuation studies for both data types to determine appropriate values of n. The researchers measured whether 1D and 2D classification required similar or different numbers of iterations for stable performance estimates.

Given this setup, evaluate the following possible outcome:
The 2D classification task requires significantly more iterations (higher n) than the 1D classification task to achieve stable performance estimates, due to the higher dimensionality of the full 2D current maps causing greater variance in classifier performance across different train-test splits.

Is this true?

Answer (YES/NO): NO